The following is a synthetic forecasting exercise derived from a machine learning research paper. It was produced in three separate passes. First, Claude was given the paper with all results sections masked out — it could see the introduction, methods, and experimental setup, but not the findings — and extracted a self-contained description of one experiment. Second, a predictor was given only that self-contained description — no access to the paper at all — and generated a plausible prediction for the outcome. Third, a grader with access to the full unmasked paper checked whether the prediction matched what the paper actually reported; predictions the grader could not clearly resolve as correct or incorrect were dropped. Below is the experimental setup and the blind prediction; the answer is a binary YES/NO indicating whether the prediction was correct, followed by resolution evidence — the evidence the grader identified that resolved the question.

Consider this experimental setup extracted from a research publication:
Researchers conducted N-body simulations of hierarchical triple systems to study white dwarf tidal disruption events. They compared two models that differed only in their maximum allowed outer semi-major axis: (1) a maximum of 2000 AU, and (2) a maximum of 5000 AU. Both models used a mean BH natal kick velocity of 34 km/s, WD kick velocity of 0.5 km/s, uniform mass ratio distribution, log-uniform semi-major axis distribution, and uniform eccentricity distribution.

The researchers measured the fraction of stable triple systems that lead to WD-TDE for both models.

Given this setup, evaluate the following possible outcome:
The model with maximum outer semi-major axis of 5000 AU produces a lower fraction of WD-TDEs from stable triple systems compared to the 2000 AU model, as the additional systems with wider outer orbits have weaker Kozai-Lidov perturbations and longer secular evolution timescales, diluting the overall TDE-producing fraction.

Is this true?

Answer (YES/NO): YES